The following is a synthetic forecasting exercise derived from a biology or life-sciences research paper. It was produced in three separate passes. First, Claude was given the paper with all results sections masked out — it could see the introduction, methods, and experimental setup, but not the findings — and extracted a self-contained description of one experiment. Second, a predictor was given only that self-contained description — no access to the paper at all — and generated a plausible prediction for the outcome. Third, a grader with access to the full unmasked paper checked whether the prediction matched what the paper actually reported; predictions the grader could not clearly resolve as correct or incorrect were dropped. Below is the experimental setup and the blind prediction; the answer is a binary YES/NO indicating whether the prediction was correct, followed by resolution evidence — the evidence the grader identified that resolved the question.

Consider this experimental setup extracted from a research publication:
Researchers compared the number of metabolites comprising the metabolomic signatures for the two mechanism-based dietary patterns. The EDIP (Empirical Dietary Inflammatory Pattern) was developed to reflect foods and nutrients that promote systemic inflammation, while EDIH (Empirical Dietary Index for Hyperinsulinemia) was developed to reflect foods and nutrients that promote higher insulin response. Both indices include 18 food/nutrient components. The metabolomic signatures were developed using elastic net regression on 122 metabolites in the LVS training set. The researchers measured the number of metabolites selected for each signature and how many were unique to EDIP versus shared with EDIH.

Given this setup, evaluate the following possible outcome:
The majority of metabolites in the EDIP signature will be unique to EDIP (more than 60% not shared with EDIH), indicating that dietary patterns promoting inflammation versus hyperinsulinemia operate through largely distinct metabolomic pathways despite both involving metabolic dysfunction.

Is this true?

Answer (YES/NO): NO